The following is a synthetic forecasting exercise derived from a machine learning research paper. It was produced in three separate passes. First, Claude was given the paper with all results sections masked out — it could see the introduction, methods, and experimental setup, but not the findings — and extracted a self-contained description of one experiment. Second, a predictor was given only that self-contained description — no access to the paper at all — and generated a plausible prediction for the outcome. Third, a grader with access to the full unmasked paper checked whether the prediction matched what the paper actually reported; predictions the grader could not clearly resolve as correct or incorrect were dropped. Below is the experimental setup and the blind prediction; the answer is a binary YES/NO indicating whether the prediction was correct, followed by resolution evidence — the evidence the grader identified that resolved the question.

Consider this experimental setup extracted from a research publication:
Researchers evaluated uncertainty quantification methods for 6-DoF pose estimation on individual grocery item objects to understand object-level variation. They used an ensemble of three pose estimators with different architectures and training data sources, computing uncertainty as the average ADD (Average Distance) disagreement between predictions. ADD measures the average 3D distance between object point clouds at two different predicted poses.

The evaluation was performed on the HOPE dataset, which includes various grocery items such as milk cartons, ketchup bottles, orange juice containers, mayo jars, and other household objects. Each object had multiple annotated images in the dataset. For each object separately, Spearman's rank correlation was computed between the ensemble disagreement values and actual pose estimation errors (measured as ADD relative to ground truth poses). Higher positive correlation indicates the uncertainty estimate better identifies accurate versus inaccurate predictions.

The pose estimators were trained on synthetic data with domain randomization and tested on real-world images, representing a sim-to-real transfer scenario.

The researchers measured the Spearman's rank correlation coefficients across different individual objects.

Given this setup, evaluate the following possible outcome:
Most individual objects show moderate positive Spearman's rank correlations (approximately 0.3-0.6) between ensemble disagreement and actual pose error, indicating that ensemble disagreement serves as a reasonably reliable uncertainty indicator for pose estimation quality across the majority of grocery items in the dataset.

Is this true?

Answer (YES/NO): NO